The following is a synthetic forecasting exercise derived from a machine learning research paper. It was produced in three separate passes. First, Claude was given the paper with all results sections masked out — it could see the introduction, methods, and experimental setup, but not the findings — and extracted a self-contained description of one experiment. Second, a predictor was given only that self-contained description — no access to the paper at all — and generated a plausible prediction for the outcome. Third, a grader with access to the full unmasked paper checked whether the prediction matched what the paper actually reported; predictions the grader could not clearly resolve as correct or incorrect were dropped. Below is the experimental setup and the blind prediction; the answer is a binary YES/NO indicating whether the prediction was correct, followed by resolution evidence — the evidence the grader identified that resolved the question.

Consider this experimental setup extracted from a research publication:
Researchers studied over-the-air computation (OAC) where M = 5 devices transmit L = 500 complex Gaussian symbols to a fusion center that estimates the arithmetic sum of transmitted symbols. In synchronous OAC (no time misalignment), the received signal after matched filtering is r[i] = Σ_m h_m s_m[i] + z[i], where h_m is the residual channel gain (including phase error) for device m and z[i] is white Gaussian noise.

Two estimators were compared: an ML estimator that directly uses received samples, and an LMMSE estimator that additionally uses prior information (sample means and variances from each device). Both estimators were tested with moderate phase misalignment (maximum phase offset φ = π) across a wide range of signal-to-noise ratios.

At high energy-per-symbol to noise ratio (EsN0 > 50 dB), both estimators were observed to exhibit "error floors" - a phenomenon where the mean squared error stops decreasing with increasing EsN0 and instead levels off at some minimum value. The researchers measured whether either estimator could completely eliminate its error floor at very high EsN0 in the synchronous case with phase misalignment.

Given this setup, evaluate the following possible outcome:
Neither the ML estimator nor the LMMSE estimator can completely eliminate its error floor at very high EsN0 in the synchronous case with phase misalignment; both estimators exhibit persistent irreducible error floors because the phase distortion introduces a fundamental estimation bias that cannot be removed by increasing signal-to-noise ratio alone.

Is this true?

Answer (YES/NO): YES